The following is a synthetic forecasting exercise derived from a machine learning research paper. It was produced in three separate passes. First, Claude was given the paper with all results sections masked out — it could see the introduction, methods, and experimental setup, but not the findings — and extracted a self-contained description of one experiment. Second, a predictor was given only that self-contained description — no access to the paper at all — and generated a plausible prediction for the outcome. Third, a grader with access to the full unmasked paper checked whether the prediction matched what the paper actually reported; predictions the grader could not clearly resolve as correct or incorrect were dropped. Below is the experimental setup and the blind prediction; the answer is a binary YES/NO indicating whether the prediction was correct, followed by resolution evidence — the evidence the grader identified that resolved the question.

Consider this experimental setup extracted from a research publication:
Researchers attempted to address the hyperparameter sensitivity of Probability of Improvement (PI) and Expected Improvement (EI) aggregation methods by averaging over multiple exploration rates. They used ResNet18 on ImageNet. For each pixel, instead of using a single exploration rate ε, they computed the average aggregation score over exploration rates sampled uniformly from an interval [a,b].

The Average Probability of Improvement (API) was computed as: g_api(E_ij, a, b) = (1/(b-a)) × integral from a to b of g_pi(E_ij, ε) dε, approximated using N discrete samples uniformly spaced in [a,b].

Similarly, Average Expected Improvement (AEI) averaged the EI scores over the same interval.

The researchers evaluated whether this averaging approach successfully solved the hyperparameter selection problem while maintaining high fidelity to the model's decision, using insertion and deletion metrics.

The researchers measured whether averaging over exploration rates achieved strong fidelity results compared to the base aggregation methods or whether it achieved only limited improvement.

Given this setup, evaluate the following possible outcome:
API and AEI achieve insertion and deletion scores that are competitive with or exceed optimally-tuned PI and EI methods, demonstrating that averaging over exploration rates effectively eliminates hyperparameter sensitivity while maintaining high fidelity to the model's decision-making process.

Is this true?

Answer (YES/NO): NO